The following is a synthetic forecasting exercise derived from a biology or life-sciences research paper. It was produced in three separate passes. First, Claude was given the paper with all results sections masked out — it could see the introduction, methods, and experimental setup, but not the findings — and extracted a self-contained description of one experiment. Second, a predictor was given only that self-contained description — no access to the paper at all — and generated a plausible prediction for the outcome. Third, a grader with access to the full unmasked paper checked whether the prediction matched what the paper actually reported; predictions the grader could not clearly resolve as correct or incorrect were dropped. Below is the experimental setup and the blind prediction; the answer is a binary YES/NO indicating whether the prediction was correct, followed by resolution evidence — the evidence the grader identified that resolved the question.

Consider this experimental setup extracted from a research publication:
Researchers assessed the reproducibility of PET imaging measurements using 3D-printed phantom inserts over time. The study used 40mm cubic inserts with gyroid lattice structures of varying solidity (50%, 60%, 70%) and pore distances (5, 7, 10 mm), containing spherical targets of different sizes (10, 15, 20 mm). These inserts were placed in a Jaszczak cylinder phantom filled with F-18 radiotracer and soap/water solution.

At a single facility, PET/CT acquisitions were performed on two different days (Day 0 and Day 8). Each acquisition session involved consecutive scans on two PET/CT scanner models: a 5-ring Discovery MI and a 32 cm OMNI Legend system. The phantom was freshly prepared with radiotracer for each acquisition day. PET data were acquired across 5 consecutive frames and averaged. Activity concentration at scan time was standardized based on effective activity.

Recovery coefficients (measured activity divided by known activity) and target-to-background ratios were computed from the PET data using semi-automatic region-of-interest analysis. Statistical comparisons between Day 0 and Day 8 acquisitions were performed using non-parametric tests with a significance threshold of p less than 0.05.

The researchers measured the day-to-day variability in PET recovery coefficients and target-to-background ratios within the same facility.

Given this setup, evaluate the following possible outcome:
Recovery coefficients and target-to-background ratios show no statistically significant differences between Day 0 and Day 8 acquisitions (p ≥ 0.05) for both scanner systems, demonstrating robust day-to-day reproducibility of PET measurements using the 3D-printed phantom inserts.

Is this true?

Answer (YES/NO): YES